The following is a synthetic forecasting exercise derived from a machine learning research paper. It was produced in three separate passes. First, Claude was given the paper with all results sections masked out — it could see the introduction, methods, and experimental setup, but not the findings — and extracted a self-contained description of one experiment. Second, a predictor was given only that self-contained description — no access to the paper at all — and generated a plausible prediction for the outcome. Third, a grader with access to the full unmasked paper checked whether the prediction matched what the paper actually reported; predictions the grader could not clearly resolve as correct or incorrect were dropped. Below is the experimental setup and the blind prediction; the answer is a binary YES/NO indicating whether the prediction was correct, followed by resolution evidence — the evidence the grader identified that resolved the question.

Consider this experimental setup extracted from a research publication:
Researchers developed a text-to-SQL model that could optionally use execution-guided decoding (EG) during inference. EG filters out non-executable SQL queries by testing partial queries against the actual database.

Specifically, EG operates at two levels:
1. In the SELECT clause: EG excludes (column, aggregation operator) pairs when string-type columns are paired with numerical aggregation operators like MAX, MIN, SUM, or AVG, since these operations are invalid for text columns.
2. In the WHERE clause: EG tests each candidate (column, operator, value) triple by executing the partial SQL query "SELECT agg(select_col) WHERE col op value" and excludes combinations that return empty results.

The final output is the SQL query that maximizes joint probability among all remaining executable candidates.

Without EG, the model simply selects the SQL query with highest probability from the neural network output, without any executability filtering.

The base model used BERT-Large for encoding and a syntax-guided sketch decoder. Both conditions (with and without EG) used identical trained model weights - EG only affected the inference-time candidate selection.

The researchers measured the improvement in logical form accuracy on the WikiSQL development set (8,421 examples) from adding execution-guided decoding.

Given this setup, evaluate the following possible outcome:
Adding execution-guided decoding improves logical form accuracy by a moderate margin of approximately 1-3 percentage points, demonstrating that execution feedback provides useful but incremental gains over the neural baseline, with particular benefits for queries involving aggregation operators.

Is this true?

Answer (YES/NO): YES